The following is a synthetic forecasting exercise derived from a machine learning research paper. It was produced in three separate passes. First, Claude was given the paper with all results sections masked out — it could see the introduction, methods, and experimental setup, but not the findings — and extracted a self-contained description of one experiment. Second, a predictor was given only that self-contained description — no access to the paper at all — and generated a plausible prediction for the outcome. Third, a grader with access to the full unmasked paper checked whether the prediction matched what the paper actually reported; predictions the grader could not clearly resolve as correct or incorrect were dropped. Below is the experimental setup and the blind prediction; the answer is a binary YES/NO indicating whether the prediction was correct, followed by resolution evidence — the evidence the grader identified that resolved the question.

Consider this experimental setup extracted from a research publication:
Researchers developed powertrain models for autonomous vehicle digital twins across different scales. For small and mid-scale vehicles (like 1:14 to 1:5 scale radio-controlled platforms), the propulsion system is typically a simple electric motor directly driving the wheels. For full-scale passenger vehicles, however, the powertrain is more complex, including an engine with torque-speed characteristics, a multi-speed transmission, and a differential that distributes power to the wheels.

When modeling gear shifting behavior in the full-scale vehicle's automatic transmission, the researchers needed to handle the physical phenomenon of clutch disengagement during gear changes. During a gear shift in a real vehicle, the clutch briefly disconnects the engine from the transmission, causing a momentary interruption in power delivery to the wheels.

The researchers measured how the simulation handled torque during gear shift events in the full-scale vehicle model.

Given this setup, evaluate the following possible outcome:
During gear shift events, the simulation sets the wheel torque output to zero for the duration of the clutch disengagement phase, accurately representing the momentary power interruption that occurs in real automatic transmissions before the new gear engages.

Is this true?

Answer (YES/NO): YES